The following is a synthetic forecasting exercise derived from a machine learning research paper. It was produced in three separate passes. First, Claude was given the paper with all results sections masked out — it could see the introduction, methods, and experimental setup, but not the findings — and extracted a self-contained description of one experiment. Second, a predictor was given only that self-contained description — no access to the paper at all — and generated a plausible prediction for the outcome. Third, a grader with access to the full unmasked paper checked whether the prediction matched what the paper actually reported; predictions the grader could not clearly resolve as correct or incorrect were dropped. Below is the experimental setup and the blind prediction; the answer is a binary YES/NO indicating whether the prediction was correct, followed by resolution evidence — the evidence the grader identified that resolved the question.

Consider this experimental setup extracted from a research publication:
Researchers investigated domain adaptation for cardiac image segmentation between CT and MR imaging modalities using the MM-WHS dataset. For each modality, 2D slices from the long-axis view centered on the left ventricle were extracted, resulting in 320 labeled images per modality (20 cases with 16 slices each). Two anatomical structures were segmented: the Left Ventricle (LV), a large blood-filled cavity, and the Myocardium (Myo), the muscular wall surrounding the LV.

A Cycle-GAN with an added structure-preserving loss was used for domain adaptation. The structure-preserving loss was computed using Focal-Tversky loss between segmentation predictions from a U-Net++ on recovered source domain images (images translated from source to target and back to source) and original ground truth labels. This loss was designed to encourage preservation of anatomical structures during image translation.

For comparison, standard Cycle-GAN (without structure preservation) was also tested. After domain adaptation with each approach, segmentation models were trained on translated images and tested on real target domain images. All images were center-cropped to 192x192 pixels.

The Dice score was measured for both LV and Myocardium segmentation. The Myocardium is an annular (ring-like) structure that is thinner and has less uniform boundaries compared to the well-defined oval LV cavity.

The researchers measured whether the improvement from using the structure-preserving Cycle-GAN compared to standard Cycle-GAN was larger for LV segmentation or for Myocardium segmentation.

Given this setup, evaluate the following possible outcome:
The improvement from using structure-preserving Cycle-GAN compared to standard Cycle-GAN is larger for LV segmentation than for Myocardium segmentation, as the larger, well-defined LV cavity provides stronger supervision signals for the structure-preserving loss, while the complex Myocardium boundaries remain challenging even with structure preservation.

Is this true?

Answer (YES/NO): NO